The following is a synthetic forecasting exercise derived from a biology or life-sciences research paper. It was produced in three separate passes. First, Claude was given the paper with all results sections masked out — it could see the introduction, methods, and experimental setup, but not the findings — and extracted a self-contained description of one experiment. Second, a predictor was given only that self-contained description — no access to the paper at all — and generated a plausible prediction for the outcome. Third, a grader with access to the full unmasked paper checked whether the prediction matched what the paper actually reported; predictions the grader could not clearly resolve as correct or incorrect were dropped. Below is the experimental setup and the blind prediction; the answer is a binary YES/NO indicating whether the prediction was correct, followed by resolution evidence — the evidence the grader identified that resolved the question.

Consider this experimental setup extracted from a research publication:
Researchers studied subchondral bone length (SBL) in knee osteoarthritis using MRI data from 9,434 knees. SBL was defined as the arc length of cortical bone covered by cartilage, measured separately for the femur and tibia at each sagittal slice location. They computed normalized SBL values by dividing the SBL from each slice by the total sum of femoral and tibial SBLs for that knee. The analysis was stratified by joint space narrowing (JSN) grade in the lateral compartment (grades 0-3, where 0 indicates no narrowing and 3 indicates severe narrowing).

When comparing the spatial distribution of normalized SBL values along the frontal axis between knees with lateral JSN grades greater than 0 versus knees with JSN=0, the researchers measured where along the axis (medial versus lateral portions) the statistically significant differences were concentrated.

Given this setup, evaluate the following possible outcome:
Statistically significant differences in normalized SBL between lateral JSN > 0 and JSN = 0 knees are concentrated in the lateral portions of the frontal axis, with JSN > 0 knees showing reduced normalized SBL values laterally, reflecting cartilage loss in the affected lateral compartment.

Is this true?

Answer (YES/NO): NO